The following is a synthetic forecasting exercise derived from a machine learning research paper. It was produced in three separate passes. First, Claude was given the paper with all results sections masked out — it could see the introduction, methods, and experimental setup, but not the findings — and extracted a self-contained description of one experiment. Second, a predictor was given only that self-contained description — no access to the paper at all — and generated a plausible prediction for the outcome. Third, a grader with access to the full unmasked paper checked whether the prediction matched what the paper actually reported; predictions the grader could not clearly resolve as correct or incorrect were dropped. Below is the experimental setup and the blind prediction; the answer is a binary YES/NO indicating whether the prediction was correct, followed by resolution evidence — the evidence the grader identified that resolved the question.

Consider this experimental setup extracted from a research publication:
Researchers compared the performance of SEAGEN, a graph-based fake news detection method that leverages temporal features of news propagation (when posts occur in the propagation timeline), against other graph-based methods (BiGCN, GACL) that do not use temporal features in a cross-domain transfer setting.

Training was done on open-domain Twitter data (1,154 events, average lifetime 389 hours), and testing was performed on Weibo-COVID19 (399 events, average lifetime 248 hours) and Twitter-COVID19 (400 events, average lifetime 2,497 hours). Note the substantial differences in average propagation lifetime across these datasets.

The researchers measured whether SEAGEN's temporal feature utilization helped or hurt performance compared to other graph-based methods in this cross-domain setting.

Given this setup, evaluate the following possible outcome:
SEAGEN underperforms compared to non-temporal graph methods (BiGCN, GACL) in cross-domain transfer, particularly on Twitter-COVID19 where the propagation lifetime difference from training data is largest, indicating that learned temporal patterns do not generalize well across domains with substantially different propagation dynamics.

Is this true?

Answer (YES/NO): YES